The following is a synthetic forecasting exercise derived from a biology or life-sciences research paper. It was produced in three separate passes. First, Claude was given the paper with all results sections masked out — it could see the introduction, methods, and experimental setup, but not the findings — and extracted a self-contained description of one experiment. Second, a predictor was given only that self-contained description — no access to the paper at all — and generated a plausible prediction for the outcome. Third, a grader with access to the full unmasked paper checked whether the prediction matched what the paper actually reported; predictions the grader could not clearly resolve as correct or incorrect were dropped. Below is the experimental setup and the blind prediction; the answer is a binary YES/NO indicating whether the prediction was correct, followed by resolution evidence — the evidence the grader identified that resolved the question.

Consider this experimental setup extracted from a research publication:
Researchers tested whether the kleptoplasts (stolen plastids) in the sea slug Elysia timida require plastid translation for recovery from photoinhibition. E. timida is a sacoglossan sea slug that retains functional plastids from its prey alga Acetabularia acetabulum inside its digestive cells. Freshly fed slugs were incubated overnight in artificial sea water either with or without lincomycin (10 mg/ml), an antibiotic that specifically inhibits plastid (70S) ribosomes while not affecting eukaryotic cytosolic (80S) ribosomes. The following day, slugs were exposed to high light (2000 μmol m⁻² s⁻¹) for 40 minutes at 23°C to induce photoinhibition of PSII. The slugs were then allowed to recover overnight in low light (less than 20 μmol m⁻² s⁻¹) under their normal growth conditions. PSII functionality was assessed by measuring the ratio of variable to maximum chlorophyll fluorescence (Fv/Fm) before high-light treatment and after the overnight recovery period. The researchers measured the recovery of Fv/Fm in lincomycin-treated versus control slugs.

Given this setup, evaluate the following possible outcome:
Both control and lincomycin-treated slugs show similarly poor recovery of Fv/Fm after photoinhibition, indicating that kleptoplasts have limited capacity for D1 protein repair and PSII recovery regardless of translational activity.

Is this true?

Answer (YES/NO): NO